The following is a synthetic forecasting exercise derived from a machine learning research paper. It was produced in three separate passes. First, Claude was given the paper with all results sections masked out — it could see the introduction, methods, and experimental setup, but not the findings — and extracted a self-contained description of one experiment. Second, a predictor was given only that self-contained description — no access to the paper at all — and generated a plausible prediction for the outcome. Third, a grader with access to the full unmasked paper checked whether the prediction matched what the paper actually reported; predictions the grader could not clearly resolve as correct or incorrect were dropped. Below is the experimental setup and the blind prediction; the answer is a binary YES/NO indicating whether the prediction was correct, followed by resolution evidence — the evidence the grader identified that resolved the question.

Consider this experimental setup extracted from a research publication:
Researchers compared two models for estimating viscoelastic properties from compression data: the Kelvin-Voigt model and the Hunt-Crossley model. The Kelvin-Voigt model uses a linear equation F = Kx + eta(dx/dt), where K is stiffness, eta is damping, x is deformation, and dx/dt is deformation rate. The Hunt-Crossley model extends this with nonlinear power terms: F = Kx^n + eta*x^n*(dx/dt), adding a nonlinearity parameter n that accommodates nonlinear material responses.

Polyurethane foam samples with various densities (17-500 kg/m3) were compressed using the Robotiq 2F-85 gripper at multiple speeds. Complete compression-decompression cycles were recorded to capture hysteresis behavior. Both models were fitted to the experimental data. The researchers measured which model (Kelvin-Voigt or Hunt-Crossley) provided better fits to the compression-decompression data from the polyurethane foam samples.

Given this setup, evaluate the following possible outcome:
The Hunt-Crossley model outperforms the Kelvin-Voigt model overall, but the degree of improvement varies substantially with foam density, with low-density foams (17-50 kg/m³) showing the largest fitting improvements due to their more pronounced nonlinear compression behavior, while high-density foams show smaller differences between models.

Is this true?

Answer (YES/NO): NO